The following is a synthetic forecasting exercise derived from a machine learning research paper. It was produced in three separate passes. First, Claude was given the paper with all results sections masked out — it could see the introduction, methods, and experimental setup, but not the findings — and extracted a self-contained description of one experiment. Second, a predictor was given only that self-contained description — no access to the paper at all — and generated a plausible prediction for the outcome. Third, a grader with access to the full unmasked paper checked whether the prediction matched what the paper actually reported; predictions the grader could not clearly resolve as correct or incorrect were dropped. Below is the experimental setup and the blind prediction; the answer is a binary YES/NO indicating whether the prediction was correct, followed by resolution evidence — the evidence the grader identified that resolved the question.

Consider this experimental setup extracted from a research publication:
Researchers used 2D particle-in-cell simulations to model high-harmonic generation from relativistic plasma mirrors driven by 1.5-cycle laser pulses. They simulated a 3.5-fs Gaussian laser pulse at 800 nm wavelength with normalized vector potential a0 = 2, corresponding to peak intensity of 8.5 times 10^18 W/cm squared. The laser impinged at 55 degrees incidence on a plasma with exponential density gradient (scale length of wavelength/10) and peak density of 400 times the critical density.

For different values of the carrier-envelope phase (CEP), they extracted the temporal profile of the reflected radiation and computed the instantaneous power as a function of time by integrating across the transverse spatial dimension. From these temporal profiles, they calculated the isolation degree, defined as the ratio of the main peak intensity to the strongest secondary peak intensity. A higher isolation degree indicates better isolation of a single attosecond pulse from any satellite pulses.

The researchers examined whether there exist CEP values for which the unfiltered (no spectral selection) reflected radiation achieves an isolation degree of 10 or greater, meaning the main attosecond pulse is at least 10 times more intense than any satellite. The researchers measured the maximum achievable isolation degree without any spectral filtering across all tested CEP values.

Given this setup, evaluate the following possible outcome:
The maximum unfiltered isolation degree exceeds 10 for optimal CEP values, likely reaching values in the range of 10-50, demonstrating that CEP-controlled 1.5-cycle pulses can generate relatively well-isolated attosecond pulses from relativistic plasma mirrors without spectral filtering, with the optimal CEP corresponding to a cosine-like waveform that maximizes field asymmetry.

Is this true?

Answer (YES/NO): NO